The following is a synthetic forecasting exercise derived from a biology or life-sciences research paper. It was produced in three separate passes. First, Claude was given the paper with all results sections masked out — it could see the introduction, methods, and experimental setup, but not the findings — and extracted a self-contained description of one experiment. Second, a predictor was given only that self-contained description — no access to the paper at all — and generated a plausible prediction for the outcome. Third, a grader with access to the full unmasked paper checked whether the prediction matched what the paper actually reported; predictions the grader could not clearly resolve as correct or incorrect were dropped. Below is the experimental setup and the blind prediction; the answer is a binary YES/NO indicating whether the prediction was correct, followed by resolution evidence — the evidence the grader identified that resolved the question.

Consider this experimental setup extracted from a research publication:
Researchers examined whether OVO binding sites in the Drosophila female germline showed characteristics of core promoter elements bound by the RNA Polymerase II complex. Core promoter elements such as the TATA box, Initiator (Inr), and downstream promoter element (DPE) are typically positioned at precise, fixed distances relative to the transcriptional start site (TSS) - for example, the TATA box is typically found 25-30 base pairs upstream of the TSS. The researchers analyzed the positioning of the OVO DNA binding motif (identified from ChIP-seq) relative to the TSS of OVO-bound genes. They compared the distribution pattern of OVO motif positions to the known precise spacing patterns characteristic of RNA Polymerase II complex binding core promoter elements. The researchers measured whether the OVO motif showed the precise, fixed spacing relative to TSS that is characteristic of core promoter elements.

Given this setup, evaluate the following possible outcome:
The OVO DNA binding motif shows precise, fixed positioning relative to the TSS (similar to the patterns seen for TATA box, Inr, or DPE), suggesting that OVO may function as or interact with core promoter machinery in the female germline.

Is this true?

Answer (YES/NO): NO